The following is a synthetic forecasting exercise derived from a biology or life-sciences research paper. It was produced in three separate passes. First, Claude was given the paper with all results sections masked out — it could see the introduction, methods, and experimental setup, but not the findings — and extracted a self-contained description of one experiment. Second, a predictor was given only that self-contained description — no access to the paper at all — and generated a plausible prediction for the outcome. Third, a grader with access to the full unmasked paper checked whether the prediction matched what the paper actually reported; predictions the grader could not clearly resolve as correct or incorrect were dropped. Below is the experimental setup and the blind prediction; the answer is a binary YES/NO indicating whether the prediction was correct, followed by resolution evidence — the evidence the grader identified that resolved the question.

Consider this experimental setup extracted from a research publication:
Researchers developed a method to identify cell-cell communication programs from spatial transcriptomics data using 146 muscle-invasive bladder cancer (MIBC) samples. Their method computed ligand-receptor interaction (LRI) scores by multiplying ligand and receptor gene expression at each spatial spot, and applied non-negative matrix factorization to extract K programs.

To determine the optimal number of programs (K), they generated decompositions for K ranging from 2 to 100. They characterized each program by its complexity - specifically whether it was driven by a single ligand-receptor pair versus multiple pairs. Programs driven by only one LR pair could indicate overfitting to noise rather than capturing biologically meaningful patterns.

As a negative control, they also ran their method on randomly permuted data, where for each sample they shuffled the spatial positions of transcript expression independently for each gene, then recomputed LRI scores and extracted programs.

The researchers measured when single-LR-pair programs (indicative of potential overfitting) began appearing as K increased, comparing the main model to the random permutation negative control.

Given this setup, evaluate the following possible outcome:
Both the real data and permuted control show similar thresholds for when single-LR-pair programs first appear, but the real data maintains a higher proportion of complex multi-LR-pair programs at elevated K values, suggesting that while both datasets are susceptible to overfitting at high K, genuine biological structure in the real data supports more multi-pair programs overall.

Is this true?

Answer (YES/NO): NO